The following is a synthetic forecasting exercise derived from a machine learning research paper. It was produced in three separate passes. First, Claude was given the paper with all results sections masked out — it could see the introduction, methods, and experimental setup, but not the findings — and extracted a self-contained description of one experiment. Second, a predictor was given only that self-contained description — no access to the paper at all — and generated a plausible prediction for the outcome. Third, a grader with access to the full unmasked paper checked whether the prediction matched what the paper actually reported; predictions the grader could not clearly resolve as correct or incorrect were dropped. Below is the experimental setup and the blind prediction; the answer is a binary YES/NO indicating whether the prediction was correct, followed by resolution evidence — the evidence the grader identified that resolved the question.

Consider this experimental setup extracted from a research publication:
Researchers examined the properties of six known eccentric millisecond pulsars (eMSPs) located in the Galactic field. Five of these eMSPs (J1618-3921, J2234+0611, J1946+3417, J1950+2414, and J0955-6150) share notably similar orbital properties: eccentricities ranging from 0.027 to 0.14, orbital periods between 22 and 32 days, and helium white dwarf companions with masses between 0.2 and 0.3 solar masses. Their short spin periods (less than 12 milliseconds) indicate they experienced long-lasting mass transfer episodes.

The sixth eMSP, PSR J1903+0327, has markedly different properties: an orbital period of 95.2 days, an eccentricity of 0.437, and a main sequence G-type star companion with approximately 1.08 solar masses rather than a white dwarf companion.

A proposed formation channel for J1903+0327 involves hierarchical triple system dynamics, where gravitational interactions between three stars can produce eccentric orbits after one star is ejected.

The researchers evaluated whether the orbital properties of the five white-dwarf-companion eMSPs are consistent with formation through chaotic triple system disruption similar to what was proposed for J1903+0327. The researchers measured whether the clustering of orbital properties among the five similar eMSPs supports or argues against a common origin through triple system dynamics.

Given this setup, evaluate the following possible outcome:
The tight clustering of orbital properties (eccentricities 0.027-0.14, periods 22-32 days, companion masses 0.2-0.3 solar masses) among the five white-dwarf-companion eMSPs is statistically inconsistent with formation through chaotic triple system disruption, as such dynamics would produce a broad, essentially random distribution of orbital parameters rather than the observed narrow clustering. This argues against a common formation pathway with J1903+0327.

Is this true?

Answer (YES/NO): YES